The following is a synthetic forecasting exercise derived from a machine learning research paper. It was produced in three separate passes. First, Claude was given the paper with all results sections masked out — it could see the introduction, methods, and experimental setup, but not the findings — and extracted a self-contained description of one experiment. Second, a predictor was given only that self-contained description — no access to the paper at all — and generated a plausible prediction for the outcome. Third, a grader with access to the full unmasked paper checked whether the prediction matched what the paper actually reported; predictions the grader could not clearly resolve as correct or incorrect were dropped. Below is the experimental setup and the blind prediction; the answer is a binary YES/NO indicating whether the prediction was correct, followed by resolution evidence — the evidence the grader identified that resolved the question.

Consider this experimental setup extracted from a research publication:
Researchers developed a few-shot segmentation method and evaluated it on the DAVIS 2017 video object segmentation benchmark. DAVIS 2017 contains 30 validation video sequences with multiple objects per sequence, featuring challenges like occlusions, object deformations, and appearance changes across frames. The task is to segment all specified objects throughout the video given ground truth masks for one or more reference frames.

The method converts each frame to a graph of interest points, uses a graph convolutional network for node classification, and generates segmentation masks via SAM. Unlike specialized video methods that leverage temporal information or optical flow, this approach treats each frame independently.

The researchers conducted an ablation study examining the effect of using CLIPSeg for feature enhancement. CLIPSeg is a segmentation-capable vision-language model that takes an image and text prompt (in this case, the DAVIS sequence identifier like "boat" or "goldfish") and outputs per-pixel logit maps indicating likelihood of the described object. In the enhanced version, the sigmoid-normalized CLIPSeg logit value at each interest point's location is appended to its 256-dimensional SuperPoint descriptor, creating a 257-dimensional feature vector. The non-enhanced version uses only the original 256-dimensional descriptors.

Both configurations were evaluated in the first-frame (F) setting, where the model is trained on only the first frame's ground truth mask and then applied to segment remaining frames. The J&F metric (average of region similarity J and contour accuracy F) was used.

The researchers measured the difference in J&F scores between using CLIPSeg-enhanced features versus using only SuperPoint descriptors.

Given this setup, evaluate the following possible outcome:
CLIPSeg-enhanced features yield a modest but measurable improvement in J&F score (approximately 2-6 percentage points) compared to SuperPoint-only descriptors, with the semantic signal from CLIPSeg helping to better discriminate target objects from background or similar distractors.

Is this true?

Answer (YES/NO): YES